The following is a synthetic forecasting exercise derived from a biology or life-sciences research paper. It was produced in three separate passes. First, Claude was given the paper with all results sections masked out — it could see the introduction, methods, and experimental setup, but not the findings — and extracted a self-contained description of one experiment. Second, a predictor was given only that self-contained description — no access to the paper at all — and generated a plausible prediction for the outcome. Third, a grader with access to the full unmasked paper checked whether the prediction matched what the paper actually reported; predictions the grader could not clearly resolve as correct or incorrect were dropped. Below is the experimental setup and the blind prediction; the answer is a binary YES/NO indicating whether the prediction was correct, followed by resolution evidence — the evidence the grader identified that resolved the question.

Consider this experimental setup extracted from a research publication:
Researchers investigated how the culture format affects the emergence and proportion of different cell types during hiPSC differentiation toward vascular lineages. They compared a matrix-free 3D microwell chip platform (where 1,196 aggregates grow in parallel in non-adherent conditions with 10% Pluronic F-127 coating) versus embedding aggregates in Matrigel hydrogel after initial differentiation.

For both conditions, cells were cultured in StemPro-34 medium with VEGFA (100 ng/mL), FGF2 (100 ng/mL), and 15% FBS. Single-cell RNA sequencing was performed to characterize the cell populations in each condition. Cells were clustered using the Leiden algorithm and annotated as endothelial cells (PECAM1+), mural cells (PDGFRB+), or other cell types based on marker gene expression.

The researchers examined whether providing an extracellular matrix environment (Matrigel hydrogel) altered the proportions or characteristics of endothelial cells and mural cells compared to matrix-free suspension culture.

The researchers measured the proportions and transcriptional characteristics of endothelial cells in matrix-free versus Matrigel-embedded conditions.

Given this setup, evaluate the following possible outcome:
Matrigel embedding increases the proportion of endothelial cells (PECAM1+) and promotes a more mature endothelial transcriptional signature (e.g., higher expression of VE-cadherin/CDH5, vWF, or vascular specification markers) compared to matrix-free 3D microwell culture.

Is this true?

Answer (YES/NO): NO